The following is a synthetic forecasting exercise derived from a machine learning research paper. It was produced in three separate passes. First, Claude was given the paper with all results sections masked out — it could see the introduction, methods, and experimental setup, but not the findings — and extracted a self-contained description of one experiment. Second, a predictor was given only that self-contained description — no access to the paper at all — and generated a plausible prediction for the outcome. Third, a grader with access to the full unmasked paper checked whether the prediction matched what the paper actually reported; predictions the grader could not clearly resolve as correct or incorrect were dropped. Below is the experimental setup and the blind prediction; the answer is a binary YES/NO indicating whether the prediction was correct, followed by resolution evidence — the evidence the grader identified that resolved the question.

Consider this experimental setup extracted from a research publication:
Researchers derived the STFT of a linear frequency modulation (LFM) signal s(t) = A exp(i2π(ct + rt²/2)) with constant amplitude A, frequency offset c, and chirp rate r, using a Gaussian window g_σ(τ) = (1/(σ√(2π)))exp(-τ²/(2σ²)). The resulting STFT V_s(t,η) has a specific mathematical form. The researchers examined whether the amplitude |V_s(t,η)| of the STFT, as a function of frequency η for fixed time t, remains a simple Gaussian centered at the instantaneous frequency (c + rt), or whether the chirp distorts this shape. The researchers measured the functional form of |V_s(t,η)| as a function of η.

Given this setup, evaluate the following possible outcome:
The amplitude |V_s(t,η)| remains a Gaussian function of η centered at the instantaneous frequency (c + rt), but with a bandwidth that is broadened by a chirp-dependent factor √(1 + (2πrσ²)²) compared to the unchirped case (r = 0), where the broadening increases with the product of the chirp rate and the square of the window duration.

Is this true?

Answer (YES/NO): YES